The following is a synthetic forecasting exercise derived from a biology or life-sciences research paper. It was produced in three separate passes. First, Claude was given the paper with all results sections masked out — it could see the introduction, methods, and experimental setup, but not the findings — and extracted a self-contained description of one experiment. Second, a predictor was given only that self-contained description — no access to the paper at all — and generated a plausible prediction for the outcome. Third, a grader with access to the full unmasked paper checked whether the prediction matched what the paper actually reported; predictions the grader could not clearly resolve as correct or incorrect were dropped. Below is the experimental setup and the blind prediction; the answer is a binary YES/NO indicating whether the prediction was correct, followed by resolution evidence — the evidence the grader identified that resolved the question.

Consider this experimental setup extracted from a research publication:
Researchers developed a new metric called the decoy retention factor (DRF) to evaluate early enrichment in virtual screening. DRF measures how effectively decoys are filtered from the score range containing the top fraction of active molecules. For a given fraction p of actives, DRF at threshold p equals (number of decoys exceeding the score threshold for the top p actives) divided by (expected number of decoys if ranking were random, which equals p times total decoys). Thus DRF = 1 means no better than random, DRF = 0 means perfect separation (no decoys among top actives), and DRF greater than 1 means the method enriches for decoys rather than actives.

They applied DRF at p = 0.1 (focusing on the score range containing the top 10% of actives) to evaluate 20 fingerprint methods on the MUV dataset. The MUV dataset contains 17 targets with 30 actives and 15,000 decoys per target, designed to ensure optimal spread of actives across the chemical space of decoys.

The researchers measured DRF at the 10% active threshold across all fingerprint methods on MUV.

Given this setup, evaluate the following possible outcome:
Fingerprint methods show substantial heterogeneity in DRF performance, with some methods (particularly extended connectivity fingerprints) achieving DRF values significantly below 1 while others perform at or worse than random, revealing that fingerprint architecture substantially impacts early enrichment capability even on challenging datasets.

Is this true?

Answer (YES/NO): NO